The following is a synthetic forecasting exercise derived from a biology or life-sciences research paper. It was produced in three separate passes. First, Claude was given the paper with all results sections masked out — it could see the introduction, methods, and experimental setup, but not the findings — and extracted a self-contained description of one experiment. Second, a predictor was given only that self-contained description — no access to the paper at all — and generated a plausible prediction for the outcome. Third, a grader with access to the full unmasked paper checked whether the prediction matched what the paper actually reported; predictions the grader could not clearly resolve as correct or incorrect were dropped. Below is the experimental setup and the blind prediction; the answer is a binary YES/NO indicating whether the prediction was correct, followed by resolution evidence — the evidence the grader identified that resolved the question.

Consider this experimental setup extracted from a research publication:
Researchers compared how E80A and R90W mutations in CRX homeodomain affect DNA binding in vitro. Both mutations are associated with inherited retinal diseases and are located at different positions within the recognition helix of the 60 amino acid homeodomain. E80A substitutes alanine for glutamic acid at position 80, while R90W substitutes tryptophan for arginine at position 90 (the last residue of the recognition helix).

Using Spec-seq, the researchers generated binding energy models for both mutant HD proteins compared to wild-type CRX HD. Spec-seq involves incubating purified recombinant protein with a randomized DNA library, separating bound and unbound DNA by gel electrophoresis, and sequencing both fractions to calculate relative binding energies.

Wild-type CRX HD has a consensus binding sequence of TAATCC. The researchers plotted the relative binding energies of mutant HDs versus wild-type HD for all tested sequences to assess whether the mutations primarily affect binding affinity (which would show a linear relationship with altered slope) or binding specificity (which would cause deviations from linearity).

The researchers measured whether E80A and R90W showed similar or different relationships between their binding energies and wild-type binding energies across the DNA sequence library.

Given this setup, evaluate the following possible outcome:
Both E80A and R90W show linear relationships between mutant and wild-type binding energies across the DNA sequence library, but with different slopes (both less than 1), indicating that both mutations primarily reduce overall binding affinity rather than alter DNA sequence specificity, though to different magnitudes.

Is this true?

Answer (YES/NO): NO